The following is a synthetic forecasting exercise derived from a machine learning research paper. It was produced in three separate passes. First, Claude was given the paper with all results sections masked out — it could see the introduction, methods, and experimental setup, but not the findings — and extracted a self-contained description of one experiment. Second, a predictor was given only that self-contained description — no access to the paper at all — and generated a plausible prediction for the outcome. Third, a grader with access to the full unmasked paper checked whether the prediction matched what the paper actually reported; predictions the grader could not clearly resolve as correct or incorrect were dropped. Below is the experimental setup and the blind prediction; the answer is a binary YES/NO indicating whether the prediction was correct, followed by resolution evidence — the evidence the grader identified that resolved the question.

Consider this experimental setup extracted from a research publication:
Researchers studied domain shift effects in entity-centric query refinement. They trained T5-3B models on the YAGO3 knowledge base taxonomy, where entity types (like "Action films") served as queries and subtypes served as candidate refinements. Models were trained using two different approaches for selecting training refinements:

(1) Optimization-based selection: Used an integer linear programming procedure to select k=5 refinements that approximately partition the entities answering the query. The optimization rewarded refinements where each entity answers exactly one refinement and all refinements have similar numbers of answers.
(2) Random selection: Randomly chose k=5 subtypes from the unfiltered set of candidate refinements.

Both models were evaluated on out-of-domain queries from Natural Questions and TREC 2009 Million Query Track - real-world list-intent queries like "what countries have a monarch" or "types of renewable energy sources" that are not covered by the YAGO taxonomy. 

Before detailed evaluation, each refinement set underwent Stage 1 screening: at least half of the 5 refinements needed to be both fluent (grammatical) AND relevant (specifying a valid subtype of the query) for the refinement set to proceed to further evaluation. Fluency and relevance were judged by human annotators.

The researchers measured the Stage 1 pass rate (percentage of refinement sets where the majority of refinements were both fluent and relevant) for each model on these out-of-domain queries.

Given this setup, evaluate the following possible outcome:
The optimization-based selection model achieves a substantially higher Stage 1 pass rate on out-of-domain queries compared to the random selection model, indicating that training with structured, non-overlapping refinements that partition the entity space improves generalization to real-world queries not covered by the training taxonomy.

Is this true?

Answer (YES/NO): NO